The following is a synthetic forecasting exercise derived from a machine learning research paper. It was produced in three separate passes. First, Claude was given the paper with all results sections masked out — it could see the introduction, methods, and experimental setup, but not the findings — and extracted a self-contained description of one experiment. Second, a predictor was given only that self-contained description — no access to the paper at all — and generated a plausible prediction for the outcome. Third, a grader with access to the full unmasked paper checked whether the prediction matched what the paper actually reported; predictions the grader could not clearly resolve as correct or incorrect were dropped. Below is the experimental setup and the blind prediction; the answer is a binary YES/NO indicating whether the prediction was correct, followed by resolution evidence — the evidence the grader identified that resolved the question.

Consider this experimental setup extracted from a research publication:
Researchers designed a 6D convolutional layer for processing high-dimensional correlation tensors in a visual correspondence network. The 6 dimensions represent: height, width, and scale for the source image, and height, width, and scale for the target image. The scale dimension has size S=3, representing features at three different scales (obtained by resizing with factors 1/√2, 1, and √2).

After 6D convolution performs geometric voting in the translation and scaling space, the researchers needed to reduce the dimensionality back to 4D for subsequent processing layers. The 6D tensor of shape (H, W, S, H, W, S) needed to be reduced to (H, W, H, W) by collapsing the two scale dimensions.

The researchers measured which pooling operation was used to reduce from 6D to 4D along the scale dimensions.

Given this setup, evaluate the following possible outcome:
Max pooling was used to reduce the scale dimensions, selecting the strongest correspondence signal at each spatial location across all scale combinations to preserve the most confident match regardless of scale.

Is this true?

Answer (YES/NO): YES